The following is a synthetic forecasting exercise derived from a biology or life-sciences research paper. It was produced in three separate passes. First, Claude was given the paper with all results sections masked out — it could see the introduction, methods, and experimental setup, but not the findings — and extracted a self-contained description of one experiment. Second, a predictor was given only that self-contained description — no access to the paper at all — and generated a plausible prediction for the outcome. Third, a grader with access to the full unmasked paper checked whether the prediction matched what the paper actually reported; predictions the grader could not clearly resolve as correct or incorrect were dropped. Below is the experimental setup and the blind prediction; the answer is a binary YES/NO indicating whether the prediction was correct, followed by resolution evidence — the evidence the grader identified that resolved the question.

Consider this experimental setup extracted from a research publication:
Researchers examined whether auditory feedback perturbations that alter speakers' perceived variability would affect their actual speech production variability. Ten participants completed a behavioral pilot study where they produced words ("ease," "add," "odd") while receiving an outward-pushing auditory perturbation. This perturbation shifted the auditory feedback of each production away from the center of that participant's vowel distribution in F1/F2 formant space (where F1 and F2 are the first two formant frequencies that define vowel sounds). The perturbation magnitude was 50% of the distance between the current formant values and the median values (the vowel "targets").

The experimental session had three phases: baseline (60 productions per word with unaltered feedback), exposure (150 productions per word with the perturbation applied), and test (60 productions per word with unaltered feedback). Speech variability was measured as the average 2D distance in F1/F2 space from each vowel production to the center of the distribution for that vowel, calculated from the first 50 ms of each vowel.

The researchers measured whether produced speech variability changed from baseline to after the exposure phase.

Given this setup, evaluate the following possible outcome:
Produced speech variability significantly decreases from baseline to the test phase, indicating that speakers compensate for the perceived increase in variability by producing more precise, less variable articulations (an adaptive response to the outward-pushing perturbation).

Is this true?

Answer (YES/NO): NO